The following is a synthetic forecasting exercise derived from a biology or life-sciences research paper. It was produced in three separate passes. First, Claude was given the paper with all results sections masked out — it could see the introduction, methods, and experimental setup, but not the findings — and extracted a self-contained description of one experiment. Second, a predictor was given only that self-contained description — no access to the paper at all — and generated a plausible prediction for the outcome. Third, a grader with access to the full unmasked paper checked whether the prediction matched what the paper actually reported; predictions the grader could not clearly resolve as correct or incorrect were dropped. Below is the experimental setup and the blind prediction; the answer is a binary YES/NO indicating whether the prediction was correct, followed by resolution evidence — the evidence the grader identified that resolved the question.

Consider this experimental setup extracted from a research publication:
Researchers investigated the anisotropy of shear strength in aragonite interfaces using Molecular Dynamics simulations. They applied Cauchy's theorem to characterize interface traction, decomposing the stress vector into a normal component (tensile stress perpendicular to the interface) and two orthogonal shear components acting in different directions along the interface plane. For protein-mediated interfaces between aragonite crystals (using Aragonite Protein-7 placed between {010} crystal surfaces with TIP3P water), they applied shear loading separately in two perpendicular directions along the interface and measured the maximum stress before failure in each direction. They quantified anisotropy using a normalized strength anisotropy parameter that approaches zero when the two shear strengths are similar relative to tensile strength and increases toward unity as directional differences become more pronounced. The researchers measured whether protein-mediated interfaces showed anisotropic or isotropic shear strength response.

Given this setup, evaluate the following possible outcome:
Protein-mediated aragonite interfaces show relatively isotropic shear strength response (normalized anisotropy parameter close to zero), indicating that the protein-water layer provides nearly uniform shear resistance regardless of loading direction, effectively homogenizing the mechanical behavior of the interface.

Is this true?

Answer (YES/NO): YES